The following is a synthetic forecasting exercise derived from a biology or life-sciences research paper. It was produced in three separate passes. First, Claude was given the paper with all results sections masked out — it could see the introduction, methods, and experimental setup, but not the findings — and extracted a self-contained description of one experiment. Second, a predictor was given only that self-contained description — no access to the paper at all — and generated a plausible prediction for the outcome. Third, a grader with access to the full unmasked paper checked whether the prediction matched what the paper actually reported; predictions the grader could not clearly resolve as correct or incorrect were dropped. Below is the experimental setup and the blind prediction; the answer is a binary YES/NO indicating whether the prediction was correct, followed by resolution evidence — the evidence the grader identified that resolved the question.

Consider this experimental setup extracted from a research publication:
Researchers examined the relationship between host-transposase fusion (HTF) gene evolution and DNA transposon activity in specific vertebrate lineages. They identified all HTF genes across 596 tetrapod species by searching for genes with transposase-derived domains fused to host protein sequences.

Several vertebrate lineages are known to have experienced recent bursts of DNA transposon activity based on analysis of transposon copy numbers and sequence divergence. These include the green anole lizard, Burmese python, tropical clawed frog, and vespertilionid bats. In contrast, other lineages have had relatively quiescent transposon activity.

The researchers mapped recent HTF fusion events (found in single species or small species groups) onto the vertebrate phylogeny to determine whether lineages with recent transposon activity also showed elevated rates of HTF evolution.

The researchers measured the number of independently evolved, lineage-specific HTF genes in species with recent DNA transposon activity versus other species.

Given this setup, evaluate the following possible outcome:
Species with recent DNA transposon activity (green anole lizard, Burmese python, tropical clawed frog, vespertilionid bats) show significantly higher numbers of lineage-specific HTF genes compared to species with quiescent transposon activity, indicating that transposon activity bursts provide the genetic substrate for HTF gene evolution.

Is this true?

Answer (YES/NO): NO